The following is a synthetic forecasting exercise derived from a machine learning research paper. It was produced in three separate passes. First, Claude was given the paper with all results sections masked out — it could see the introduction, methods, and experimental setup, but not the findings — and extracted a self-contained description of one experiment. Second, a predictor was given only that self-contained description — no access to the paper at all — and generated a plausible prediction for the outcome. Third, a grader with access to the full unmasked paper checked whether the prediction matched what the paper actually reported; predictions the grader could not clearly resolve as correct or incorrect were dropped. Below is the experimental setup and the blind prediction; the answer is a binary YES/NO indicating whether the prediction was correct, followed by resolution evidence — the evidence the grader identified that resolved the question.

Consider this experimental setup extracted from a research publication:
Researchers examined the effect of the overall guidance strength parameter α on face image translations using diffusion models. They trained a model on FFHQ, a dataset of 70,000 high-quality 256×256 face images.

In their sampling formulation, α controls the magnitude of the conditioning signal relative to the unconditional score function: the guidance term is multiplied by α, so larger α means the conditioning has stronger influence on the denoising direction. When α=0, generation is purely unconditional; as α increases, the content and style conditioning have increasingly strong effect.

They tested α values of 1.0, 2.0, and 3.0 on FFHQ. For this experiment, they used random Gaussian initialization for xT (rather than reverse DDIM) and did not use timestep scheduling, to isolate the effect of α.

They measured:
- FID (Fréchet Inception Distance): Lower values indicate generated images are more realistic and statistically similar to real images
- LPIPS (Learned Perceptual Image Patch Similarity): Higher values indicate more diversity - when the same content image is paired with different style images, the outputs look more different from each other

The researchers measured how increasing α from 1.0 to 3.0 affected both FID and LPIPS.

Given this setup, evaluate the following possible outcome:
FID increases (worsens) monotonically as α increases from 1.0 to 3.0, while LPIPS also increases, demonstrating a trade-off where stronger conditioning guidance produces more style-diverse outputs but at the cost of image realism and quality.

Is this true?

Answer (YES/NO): YES